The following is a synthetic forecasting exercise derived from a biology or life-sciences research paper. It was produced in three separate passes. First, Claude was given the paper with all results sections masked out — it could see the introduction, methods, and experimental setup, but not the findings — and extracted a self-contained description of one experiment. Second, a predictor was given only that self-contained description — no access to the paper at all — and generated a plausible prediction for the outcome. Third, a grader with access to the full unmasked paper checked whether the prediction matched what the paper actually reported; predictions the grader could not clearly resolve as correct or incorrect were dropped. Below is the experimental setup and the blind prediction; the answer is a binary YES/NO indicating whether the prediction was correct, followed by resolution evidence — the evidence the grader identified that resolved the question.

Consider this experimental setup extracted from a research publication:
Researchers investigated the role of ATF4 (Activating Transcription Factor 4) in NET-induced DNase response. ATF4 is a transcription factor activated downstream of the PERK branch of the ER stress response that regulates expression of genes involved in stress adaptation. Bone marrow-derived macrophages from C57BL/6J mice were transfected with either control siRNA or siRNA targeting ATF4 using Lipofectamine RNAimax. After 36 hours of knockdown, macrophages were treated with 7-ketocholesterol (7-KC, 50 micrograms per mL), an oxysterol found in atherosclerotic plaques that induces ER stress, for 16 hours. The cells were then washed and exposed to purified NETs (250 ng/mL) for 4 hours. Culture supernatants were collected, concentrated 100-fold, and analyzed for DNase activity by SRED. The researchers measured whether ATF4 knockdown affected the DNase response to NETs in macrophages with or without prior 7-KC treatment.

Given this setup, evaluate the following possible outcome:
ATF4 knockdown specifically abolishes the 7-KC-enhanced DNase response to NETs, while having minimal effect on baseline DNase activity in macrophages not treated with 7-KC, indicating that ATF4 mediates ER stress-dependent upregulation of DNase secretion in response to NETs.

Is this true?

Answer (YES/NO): NO